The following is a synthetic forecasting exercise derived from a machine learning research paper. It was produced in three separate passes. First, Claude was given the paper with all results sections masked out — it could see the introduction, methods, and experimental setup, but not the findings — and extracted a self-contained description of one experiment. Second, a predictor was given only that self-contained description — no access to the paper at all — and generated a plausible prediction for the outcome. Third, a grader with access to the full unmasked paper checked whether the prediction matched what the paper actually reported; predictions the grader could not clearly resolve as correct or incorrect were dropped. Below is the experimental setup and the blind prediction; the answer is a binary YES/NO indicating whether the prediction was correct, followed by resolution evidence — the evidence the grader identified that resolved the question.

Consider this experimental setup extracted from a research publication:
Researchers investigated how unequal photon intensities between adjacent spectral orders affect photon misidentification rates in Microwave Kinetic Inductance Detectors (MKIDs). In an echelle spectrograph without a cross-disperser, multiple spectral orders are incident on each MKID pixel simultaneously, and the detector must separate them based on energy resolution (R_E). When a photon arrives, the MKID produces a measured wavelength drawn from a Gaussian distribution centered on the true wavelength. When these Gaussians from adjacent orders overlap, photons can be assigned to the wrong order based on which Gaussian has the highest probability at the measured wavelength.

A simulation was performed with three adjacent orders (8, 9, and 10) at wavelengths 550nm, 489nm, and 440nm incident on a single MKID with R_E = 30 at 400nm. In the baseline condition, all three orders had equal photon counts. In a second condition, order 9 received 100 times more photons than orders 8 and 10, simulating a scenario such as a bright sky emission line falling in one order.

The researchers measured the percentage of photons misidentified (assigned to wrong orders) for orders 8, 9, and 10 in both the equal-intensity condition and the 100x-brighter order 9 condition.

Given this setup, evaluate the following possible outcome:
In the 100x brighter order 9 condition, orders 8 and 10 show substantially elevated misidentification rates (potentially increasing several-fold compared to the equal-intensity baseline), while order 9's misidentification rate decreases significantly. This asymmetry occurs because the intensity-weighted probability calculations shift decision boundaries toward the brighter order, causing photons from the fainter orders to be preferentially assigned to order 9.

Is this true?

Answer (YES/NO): YES